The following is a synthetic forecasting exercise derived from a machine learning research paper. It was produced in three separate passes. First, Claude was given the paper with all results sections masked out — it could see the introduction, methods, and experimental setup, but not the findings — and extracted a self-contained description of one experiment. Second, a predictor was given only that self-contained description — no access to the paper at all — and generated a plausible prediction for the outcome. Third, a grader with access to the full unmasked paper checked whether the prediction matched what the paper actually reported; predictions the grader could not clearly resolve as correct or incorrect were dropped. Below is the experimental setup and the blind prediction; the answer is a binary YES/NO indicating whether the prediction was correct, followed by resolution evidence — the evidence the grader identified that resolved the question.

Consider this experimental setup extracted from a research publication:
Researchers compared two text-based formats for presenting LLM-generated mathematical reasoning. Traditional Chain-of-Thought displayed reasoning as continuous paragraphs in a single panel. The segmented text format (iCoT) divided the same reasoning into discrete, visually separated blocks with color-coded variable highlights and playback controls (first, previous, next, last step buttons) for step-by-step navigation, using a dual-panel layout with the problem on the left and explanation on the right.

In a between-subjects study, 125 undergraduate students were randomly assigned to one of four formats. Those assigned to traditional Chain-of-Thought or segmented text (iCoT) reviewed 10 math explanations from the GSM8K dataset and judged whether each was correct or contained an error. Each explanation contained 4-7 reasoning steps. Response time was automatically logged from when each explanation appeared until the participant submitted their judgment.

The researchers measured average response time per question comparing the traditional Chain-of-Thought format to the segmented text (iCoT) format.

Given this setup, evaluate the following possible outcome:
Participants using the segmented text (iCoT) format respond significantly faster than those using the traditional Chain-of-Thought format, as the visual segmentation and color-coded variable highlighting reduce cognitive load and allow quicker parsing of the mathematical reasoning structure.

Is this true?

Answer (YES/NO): NO